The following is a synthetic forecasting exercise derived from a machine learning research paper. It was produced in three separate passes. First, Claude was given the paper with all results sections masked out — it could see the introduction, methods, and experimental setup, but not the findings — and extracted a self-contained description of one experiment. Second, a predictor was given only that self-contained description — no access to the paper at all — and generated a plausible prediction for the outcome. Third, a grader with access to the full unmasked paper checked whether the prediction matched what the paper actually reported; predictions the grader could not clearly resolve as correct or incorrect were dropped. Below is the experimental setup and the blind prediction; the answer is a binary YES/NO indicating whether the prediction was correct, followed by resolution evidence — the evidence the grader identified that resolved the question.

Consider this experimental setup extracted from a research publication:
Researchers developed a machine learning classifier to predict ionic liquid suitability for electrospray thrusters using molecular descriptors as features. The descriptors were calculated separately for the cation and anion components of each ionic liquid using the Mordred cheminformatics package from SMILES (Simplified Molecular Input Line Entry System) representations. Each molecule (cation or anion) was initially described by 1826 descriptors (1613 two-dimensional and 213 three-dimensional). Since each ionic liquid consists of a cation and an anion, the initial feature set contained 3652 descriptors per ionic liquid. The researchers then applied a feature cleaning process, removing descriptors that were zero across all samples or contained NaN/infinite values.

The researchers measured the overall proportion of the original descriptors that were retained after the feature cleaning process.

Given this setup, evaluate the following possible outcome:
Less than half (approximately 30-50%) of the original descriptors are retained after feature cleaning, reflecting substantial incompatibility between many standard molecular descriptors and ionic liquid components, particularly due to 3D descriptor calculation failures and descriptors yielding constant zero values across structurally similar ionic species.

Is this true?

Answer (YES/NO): YES